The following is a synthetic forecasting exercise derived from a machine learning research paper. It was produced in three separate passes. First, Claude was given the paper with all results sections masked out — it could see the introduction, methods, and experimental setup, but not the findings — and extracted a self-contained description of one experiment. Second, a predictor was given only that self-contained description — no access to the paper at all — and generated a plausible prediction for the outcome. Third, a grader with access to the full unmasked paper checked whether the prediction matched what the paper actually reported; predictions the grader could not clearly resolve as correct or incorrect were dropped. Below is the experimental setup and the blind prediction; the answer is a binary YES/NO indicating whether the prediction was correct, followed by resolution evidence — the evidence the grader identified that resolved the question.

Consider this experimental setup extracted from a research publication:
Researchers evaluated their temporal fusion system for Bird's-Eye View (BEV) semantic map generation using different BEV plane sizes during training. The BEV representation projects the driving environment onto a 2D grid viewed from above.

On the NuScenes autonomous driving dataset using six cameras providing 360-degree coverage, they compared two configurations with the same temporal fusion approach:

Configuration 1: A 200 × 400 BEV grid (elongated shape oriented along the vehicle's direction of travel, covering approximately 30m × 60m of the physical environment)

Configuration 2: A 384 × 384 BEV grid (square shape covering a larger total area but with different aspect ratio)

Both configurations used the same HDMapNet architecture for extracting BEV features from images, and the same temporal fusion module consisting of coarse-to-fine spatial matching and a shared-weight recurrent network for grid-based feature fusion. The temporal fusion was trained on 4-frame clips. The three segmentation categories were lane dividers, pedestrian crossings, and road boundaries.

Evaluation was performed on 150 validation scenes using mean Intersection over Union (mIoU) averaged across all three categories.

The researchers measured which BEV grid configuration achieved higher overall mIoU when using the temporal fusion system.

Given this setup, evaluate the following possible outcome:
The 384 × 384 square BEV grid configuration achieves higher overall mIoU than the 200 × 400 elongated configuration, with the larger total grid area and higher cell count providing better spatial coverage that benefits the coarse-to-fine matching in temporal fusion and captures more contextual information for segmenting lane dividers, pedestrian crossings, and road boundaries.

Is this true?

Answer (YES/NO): NO